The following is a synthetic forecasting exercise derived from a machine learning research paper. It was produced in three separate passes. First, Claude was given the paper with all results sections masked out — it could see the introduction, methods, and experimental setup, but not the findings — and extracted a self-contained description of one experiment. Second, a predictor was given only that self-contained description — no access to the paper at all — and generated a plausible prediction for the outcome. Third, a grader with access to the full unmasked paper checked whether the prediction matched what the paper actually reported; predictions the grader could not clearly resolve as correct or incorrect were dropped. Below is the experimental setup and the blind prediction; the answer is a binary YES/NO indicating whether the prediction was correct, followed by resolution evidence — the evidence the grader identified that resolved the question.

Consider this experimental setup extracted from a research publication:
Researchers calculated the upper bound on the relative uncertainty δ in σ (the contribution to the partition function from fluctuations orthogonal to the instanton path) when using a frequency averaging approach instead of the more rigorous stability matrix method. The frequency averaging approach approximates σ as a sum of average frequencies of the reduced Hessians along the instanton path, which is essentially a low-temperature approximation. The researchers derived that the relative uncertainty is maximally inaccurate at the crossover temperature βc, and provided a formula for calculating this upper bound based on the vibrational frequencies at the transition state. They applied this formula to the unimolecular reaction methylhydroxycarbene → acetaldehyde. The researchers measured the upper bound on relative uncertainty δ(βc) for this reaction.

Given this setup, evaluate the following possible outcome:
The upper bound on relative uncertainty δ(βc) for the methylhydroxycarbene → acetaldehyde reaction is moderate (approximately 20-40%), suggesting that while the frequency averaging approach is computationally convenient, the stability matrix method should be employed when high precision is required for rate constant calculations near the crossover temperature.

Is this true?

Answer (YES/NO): NO